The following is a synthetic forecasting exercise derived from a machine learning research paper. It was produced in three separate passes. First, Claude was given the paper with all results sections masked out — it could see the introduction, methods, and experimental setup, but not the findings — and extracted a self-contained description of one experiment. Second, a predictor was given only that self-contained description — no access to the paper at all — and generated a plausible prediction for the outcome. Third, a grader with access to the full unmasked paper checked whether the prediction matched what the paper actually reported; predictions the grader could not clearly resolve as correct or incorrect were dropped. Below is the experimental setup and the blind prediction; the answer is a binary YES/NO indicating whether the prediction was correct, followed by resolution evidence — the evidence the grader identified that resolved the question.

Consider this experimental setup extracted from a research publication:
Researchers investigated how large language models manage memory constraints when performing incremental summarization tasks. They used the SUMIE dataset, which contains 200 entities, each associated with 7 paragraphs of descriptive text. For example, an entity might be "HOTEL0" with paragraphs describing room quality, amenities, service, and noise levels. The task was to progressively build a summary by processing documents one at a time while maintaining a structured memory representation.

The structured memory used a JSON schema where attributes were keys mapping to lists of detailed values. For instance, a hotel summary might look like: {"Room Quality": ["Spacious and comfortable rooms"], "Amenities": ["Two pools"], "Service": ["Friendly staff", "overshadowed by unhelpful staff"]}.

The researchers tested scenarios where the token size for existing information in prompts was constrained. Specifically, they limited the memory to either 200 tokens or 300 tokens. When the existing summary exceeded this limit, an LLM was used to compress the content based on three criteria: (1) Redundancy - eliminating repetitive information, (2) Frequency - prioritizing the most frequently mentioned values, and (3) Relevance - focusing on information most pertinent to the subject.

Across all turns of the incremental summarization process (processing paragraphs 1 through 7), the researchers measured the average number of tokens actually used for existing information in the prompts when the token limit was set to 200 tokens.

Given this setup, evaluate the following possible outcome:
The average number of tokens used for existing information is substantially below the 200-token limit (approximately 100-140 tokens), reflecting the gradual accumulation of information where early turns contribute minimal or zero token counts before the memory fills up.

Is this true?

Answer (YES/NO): YES